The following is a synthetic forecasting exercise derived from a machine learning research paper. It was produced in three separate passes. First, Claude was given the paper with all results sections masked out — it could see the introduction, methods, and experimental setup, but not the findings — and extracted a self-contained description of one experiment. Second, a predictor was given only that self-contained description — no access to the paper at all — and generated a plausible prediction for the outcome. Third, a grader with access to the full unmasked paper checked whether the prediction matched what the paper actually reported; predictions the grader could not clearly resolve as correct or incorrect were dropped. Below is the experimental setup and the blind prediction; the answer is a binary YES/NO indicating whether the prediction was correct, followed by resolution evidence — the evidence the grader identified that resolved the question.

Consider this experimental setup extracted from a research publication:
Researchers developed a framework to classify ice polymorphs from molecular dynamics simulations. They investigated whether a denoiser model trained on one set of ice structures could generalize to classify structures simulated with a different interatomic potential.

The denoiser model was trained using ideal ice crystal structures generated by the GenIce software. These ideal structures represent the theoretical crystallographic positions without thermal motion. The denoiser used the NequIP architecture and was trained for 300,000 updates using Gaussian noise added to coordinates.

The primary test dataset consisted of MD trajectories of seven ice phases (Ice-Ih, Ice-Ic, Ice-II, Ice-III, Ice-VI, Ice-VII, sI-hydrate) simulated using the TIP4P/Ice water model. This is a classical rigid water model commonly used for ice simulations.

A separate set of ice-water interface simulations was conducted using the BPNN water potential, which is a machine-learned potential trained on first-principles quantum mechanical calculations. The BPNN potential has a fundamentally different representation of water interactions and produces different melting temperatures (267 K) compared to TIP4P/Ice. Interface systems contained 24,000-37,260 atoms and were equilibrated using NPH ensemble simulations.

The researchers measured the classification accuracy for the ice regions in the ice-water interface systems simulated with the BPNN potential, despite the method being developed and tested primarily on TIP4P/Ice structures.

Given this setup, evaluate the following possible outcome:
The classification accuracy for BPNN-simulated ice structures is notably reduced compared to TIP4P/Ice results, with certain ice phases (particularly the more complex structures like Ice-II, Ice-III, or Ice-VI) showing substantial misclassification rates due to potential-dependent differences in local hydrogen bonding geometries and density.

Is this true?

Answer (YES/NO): NO